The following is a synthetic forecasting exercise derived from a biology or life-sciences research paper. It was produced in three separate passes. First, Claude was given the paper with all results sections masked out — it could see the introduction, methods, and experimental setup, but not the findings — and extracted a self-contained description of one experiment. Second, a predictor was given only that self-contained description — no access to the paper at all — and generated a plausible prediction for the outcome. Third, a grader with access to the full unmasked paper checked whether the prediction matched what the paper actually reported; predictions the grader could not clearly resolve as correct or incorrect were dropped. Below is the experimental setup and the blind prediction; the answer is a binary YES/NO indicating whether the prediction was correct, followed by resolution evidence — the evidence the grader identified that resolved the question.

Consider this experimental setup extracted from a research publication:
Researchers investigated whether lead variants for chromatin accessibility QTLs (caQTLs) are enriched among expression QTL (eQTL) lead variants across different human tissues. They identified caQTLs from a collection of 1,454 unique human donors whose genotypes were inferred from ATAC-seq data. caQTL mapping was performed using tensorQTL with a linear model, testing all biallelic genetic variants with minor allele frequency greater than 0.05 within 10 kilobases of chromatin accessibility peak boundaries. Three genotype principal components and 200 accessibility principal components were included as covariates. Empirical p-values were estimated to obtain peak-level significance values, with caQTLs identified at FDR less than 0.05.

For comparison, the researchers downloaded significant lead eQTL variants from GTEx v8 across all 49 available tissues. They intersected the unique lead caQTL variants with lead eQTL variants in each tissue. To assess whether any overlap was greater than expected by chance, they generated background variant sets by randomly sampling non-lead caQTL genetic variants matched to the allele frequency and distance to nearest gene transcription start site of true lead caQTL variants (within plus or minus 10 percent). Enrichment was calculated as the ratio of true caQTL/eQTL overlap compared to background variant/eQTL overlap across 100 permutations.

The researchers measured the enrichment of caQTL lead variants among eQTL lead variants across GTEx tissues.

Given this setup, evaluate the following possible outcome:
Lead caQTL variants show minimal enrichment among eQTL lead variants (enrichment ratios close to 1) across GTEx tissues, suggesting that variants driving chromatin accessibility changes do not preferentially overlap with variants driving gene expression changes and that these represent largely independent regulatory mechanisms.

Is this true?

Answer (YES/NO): NO